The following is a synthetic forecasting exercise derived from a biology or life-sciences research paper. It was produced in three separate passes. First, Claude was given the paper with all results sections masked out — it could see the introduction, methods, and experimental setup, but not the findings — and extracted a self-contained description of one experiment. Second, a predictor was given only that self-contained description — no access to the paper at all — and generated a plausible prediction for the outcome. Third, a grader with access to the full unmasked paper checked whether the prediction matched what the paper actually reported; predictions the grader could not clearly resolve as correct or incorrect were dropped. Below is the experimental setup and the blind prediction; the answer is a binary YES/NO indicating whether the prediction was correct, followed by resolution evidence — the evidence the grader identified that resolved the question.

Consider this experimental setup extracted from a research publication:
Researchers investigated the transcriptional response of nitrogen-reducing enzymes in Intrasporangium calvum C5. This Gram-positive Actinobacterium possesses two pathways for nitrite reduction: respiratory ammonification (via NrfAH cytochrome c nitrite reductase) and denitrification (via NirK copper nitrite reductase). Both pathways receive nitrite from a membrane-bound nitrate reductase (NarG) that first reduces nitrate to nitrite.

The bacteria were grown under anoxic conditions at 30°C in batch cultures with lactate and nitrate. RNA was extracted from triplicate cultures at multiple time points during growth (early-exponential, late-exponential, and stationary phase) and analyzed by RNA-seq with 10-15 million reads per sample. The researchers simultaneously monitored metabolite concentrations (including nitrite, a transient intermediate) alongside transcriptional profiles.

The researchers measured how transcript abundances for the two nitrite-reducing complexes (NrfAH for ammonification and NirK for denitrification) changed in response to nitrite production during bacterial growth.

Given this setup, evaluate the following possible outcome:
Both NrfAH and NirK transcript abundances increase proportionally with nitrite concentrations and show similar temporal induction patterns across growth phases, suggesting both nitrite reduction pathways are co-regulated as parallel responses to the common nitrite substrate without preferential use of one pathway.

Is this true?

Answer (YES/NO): NO